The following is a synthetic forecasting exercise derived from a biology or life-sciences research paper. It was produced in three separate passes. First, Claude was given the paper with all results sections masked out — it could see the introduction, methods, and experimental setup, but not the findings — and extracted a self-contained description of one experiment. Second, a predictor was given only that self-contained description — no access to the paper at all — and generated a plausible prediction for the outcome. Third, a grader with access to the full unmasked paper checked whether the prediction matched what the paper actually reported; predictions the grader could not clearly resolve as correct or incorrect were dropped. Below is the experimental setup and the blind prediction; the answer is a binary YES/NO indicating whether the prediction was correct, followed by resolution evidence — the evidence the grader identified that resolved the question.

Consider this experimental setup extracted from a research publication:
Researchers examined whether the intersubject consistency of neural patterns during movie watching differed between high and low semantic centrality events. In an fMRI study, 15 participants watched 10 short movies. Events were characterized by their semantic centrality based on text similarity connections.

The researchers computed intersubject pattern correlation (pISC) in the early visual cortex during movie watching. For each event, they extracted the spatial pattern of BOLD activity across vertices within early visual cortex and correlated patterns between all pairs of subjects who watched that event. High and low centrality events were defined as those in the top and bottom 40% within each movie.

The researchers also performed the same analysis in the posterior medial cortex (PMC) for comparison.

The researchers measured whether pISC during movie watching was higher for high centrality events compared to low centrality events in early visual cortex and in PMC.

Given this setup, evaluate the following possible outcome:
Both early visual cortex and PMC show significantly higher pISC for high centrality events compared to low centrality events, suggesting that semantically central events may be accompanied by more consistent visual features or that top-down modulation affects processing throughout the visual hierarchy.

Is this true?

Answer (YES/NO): NO